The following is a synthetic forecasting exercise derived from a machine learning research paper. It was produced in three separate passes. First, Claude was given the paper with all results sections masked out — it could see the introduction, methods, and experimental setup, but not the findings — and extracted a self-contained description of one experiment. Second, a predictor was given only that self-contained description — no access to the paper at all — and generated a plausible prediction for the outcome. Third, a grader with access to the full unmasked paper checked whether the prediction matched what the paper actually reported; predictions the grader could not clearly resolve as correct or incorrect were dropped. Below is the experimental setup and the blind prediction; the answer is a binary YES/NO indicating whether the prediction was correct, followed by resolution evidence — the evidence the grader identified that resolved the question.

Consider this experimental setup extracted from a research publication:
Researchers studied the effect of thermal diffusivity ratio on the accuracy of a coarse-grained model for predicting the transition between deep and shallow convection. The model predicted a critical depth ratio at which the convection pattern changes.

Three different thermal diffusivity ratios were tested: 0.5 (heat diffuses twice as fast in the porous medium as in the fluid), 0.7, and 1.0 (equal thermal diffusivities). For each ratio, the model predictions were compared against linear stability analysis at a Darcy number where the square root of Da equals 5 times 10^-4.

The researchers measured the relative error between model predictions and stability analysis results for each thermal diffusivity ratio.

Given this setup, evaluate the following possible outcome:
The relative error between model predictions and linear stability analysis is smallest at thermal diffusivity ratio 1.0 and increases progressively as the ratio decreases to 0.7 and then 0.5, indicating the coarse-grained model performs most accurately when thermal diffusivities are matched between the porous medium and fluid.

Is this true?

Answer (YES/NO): YES